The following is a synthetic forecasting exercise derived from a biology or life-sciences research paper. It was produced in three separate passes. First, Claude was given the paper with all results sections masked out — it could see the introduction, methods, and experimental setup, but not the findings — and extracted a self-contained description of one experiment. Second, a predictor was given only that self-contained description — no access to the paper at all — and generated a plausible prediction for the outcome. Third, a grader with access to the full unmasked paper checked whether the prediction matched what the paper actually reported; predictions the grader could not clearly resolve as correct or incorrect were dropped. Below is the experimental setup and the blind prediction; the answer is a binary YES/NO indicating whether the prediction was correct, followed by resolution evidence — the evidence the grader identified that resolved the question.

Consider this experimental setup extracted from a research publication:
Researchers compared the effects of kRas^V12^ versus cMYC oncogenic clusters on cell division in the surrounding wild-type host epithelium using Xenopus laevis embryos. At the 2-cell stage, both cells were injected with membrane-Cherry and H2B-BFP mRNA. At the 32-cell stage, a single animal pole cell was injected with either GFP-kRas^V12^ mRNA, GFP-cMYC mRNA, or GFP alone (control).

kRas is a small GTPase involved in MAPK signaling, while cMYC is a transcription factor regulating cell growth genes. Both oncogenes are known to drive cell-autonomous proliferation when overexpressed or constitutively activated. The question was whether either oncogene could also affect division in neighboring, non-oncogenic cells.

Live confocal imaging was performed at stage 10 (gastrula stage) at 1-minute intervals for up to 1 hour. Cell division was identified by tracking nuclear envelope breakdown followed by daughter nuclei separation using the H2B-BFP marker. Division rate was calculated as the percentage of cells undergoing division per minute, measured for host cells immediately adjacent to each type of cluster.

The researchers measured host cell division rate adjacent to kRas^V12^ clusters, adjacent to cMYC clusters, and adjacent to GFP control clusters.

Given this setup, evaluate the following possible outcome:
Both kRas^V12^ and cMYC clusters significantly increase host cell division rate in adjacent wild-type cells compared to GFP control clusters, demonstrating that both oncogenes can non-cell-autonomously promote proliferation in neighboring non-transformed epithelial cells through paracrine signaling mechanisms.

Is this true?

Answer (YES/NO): NO